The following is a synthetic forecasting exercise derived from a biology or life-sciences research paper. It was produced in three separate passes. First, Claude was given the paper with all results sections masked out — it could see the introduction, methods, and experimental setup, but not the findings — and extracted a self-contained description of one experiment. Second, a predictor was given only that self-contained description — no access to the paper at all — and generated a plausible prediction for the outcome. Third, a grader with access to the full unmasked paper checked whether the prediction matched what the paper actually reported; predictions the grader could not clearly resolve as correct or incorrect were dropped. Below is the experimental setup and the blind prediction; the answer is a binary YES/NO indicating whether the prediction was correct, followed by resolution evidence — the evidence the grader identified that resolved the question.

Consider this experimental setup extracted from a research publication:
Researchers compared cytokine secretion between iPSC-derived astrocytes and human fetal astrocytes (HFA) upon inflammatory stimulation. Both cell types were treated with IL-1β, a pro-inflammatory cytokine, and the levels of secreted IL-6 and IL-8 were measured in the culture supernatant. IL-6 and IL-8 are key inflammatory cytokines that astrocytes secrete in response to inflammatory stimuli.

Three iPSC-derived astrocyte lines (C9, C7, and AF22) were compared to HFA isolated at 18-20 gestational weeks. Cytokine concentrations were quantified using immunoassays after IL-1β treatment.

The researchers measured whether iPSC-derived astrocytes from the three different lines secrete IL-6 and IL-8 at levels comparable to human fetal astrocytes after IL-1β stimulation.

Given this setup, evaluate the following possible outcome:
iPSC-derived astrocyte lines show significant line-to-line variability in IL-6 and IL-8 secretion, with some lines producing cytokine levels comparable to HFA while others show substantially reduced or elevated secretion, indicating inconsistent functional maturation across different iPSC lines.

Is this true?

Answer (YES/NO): YES